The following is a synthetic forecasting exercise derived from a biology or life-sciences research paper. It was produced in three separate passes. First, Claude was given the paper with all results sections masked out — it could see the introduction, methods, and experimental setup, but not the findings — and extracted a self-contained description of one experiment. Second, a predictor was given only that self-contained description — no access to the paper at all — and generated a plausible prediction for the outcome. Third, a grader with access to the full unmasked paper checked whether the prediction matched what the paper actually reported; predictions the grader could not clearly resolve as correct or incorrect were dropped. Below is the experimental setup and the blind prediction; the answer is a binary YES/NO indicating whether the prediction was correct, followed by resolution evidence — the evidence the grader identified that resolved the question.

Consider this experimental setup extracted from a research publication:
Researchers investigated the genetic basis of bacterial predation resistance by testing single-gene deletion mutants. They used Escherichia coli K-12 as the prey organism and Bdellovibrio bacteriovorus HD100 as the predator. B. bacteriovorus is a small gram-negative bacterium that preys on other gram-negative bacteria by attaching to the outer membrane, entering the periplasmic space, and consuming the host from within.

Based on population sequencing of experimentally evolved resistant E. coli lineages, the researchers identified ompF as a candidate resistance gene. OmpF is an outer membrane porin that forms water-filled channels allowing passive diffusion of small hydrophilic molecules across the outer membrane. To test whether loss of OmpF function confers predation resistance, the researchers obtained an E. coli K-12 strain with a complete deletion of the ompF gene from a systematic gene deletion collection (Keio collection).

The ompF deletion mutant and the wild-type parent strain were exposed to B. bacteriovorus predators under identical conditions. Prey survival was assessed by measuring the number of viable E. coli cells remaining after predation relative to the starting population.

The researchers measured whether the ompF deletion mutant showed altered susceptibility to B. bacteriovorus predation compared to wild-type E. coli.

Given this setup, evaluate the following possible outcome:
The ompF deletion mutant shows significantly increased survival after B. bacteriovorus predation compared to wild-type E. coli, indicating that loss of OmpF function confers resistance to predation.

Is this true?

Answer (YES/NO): YES